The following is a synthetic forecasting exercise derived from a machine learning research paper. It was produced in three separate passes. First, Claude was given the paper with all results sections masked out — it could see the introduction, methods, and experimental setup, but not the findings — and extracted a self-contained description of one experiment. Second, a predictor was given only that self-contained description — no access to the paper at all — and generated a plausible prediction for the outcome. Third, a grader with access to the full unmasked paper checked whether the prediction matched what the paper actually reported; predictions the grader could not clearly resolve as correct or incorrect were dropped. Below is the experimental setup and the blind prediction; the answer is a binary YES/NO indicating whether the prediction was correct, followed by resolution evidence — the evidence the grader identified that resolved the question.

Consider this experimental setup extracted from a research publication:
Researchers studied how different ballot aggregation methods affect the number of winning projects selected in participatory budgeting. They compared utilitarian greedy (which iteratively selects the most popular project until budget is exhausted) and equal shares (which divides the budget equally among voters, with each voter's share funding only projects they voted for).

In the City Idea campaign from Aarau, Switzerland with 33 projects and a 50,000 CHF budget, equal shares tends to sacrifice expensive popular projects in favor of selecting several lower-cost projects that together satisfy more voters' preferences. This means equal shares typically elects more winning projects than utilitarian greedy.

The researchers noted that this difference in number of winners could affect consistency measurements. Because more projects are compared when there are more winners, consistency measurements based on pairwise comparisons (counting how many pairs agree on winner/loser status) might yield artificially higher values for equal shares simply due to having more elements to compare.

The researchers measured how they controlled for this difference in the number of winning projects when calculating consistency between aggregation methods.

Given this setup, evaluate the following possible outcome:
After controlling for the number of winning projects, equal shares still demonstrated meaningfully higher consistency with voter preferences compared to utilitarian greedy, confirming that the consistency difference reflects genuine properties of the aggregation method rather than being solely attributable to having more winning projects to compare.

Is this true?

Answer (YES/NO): YES